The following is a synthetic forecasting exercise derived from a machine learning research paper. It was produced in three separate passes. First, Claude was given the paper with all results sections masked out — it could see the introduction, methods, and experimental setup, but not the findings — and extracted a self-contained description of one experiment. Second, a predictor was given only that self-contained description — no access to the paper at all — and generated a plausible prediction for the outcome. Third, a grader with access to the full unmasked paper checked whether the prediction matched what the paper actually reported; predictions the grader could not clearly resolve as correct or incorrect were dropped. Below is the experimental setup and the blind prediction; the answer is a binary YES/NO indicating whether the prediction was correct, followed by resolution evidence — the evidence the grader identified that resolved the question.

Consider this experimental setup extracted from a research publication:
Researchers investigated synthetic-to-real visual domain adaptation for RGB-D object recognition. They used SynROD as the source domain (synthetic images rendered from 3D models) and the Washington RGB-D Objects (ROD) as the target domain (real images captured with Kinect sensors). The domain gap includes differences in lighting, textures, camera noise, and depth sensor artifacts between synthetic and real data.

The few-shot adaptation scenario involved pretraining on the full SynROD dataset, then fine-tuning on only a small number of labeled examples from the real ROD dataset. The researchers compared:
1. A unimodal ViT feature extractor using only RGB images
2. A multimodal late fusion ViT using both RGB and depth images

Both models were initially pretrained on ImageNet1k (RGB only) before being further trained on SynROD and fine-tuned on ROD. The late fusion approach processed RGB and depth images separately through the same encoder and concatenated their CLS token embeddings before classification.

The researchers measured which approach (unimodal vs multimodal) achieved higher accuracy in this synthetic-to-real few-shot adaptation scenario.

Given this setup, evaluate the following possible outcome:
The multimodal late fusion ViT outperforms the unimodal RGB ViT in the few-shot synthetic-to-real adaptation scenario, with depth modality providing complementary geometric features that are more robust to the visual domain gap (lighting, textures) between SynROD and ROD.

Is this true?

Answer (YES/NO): YES